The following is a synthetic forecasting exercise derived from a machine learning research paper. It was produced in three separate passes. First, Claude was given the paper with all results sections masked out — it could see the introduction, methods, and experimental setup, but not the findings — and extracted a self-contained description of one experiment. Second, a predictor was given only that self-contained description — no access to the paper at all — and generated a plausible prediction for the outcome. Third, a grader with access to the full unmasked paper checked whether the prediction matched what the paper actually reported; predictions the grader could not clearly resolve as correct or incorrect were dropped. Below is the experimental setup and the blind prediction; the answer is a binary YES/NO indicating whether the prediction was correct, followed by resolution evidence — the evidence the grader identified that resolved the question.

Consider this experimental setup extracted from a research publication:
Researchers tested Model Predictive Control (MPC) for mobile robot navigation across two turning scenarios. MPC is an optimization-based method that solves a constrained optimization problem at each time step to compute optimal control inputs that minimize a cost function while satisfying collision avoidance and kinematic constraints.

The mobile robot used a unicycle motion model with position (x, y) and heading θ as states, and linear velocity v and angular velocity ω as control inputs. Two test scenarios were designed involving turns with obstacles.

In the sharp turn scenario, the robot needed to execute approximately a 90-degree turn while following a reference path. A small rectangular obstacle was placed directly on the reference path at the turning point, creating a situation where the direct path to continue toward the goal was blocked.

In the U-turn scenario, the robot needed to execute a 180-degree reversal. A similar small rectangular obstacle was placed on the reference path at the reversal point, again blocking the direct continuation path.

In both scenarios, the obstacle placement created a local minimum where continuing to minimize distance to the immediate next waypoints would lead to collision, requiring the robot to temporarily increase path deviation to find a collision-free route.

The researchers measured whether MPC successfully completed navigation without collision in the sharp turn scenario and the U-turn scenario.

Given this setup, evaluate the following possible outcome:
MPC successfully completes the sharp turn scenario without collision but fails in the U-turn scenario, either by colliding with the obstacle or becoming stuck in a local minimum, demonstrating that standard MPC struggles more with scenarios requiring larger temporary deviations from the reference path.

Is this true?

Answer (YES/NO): NO